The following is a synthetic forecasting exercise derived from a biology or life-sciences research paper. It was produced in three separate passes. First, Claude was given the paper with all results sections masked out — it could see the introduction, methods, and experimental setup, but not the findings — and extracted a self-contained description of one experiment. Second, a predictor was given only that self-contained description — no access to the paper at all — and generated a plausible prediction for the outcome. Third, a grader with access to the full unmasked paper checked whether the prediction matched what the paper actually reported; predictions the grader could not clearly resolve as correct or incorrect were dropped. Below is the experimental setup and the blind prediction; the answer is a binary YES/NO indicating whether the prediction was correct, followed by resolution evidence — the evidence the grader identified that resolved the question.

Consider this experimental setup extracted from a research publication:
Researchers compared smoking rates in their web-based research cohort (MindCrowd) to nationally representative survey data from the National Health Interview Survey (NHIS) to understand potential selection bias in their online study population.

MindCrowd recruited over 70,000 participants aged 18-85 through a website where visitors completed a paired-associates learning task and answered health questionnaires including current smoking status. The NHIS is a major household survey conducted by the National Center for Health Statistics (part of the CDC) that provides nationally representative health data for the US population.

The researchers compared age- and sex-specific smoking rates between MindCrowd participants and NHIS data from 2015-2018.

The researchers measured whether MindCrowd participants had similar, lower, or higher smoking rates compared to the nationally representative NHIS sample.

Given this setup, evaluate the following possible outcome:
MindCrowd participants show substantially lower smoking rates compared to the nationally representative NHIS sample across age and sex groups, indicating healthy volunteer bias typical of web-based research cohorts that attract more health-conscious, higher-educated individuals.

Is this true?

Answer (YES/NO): YES